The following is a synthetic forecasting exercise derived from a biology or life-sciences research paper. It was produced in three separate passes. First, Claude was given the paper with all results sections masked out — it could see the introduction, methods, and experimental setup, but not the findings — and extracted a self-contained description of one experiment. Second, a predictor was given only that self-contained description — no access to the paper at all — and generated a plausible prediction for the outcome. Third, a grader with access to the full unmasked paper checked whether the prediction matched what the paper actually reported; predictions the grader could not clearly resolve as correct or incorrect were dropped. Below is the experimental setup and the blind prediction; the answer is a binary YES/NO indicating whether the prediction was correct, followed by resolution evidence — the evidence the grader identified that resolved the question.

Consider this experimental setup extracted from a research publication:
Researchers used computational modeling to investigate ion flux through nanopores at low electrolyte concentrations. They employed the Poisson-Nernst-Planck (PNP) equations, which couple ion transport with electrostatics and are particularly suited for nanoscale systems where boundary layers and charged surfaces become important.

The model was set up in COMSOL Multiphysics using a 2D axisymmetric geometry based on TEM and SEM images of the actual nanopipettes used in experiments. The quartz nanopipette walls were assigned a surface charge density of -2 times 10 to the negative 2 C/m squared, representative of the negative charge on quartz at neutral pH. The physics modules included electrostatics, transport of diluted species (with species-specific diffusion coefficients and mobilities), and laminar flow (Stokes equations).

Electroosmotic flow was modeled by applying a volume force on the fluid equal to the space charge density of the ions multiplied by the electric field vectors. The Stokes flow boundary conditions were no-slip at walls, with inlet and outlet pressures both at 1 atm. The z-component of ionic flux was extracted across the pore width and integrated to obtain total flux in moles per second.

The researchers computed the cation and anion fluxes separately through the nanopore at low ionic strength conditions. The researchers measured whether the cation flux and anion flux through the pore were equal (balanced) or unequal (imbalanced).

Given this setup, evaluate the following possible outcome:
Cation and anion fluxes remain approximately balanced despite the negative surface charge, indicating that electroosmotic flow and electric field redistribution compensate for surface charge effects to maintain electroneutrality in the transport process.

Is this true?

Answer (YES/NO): NO